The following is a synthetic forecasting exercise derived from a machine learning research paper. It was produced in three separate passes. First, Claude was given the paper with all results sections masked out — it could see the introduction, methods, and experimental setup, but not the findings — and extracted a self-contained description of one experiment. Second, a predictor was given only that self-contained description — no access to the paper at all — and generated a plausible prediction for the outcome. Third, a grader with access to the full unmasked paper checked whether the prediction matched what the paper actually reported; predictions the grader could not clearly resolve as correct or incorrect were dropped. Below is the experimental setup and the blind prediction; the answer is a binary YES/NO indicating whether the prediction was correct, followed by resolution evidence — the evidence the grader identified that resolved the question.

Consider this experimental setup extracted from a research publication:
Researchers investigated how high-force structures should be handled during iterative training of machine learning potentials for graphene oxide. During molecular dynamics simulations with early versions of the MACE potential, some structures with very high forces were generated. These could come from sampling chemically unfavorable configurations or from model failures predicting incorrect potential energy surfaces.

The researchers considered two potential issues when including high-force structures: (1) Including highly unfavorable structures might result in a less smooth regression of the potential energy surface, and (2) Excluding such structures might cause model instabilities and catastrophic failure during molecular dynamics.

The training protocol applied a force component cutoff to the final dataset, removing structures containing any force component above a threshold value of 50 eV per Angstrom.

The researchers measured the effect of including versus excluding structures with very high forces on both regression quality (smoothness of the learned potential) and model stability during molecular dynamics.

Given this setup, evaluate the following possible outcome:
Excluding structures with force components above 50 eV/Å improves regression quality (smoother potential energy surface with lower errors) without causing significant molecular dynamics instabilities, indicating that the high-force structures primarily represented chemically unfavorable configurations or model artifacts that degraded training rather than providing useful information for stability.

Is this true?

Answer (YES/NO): NO